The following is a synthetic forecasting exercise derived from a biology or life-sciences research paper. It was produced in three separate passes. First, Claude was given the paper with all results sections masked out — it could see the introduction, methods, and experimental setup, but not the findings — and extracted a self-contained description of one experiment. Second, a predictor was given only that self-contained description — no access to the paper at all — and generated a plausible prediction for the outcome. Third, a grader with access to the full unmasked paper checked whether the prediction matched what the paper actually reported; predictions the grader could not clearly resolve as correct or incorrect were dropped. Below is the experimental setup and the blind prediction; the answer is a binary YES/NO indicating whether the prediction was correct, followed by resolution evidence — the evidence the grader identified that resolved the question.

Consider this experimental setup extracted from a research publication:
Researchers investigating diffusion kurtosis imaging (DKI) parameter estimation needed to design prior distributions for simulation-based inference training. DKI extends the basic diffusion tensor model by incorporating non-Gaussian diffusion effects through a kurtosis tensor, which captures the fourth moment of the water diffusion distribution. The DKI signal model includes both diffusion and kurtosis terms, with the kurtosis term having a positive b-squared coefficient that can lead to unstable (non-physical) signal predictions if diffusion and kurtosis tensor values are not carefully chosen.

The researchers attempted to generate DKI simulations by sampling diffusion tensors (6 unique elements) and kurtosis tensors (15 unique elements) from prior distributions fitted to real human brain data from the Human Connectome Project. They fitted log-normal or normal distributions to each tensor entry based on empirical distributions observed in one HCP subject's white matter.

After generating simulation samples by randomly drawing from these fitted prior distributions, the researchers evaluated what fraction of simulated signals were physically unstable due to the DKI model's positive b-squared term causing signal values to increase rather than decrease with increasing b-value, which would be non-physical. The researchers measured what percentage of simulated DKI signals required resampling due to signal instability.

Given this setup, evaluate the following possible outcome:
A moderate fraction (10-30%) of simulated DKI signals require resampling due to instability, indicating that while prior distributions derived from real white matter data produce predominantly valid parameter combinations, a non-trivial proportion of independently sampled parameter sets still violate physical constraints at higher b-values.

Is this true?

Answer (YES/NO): YES